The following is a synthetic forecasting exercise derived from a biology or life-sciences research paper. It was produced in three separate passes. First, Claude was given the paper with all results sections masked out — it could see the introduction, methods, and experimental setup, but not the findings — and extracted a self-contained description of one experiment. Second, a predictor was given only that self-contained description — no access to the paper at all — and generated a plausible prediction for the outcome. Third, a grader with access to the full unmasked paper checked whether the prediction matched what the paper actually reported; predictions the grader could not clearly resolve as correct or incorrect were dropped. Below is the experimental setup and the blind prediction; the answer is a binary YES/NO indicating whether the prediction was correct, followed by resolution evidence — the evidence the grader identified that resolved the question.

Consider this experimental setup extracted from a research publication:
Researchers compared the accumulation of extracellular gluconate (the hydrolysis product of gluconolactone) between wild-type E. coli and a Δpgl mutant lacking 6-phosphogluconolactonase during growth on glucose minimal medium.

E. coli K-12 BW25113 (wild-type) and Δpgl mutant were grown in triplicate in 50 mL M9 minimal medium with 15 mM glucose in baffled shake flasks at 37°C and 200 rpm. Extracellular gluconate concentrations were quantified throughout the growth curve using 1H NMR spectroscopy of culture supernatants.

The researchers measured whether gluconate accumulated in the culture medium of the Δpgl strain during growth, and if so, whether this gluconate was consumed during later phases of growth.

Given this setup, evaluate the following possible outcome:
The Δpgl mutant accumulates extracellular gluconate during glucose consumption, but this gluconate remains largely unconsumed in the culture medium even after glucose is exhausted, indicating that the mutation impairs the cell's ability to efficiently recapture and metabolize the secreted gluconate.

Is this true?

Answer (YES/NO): NO